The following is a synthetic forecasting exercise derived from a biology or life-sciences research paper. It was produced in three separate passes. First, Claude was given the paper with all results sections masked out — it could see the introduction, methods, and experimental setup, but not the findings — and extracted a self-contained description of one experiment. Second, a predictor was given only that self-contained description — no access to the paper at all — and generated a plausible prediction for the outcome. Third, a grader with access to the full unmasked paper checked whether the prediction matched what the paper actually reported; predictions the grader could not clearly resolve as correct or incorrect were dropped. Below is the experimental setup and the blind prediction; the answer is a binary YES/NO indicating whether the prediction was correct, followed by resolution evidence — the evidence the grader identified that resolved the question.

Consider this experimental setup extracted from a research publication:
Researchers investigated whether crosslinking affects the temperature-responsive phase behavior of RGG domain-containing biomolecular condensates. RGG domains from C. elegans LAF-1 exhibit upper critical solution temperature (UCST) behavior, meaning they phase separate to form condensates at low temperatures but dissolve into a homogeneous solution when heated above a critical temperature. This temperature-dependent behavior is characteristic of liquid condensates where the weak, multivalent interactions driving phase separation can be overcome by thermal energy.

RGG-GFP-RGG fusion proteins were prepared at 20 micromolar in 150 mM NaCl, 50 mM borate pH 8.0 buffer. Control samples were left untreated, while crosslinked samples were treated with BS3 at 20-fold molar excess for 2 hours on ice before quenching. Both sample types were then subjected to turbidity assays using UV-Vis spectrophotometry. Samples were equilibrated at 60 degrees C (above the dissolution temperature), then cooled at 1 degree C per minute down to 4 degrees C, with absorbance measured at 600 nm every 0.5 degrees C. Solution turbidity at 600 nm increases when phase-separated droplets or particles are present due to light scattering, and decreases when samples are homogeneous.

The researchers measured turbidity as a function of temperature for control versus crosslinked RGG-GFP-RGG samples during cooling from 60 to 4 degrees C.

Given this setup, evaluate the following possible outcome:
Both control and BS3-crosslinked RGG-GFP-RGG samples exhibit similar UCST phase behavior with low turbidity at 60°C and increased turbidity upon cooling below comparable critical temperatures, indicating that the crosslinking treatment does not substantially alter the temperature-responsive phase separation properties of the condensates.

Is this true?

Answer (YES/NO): NO